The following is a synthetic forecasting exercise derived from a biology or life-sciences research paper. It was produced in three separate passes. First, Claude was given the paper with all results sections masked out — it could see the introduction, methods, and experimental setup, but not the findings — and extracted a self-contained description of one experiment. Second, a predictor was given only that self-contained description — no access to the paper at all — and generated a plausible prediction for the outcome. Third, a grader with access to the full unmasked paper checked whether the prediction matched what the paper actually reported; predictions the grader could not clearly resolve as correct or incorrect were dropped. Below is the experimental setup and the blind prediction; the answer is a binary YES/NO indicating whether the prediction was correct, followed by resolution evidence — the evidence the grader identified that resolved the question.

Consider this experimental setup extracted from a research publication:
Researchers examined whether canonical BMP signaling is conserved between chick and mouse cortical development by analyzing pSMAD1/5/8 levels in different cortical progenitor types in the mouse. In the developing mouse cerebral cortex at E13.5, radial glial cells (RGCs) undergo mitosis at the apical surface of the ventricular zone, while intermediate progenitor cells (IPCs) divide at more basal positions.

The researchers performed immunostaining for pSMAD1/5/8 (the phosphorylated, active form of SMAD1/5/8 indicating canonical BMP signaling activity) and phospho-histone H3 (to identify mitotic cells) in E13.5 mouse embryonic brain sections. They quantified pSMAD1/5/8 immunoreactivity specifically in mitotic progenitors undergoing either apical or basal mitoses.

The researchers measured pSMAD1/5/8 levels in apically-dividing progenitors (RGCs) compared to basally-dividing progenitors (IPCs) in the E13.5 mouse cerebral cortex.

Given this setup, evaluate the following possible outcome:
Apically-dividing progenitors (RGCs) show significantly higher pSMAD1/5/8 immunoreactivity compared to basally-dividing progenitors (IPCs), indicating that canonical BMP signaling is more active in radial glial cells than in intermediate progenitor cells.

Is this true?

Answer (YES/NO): YES